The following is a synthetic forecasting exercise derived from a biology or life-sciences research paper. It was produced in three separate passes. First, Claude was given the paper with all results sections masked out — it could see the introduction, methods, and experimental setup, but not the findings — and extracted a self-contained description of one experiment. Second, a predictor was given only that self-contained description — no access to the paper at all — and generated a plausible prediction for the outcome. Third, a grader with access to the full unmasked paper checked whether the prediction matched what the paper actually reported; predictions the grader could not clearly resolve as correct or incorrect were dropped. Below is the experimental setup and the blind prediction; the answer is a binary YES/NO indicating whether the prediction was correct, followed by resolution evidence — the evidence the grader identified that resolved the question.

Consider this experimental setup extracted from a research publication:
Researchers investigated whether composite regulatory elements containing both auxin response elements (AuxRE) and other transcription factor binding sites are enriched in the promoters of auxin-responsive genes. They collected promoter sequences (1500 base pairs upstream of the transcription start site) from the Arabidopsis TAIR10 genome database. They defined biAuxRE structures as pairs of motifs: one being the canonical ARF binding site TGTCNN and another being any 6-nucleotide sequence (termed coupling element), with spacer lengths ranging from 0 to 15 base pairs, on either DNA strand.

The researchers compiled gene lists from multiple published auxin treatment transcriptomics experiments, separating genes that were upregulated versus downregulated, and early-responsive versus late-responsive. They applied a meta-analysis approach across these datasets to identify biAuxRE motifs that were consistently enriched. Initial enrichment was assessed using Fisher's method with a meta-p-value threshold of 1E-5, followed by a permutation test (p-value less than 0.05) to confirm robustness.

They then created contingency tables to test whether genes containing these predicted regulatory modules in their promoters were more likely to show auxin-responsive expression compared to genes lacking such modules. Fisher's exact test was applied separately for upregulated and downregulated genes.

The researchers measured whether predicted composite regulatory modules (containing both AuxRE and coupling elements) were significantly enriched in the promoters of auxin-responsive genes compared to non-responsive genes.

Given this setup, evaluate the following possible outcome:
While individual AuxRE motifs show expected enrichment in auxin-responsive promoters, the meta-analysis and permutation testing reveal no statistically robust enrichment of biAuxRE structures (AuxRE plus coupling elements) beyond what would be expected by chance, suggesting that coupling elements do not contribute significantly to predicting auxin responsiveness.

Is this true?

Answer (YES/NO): NO